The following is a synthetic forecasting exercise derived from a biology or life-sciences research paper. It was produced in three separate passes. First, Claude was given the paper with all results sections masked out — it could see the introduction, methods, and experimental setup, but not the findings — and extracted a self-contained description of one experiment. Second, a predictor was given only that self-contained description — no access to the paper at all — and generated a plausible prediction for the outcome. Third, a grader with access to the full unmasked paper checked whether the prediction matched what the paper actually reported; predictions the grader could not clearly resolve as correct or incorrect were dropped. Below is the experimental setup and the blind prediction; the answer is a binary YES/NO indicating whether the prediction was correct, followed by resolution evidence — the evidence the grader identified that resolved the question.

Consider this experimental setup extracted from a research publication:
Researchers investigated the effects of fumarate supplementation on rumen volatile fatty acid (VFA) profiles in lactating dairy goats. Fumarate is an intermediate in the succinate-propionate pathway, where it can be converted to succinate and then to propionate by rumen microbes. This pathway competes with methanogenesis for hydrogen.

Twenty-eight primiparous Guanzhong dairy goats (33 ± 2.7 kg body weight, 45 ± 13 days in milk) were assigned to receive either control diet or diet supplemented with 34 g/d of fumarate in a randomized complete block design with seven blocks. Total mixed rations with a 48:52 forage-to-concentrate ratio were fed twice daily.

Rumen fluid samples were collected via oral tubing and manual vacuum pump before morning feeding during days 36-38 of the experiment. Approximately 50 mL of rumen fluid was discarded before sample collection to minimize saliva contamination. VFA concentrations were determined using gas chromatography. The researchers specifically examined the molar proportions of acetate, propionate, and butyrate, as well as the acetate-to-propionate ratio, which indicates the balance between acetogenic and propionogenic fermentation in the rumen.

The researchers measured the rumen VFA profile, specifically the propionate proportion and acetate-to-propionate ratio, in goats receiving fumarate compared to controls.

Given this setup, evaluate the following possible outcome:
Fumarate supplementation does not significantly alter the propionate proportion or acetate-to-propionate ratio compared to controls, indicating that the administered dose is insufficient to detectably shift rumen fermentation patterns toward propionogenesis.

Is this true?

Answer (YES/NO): YES